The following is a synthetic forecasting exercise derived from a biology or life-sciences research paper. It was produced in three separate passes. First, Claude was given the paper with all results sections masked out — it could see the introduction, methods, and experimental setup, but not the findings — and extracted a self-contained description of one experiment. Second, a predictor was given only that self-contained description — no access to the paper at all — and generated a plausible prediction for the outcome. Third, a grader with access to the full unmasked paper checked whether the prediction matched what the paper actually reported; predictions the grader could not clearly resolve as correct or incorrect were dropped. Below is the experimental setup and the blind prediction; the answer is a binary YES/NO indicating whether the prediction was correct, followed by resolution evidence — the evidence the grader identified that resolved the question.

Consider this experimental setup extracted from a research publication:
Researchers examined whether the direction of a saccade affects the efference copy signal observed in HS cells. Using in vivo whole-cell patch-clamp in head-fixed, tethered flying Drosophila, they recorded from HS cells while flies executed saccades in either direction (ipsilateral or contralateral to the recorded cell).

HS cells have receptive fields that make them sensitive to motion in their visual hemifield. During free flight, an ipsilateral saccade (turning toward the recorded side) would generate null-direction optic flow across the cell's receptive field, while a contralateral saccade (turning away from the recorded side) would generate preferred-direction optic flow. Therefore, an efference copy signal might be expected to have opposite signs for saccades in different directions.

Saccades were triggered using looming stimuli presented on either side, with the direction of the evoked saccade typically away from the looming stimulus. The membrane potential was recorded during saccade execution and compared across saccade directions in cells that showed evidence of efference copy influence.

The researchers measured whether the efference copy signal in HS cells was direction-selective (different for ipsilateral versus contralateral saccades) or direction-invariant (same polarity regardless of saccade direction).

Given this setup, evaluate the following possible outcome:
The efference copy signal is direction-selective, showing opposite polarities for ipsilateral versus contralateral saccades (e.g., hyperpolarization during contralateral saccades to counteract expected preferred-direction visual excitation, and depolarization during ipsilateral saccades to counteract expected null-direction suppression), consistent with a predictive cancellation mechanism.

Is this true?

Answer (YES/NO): NO